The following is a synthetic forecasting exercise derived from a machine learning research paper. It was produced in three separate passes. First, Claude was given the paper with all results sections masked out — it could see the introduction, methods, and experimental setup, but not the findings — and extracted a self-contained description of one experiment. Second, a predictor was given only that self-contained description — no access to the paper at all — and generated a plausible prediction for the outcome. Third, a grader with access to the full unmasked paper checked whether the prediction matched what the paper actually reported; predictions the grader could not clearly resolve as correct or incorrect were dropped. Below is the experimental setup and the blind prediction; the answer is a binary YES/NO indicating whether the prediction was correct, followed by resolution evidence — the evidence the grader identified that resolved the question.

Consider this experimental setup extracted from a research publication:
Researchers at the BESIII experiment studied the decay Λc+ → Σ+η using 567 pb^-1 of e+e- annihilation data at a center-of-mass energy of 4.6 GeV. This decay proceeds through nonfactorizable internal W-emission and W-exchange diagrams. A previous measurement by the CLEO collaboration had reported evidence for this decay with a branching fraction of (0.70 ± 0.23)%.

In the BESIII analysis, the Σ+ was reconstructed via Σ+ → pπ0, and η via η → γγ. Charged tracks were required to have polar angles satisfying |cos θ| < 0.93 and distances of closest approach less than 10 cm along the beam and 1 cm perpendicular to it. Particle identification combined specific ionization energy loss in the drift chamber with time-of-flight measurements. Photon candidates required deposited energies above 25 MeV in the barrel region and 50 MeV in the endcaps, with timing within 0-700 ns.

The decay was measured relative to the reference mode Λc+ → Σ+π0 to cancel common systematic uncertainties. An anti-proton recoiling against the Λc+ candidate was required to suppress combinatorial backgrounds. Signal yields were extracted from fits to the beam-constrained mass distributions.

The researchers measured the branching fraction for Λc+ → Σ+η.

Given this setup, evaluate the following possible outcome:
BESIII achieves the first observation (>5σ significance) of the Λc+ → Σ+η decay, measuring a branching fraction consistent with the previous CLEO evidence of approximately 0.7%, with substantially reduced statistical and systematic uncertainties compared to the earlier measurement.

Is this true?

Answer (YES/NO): NO